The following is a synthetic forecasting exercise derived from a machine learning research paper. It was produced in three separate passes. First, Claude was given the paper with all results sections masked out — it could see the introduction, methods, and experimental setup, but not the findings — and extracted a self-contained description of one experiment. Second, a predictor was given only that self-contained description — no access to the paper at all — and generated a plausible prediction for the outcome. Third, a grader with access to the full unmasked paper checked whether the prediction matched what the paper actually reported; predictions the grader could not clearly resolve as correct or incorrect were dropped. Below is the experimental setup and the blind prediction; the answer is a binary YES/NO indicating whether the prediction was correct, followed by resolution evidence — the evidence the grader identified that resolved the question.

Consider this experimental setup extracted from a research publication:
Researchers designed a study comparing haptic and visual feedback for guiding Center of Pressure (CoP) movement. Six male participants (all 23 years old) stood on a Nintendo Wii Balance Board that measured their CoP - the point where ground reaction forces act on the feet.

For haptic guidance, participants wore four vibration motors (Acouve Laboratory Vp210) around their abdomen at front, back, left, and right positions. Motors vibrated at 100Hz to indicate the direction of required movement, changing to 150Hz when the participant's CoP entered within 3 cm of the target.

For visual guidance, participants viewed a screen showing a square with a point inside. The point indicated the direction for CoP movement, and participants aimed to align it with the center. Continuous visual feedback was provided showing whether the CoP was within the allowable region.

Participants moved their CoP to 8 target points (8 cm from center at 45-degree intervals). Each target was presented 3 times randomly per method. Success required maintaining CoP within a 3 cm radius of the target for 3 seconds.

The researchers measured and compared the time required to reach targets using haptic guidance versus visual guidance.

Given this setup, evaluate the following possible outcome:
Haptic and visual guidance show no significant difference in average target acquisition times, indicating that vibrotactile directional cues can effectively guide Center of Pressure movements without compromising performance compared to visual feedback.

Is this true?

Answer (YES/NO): YES